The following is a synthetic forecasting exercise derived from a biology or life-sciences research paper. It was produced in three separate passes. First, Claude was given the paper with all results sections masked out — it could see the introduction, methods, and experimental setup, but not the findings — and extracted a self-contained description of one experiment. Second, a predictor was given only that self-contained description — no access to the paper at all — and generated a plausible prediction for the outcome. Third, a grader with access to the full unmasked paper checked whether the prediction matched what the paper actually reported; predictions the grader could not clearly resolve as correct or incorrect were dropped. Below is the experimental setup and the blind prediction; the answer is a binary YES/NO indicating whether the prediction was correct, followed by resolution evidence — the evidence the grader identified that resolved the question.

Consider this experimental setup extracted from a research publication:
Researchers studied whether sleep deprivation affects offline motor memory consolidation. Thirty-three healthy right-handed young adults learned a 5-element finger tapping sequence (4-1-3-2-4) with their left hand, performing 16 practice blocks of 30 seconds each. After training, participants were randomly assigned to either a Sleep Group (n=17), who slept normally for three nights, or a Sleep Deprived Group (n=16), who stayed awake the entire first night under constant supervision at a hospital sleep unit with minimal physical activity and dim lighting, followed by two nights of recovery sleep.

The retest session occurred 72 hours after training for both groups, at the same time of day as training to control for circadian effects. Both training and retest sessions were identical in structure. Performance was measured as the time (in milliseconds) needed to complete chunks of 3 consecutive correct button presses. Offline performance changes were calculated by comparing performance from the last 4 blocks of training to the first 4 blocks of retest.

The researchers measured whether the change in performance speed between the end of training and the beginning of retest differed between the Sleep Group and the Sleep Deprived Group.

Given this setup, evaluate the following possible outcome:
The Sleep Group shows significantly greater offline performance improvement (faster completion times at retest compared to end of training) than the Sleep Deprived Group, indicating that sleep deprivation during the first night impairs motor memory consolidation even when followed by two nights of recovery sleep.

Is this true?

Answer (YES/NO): NO